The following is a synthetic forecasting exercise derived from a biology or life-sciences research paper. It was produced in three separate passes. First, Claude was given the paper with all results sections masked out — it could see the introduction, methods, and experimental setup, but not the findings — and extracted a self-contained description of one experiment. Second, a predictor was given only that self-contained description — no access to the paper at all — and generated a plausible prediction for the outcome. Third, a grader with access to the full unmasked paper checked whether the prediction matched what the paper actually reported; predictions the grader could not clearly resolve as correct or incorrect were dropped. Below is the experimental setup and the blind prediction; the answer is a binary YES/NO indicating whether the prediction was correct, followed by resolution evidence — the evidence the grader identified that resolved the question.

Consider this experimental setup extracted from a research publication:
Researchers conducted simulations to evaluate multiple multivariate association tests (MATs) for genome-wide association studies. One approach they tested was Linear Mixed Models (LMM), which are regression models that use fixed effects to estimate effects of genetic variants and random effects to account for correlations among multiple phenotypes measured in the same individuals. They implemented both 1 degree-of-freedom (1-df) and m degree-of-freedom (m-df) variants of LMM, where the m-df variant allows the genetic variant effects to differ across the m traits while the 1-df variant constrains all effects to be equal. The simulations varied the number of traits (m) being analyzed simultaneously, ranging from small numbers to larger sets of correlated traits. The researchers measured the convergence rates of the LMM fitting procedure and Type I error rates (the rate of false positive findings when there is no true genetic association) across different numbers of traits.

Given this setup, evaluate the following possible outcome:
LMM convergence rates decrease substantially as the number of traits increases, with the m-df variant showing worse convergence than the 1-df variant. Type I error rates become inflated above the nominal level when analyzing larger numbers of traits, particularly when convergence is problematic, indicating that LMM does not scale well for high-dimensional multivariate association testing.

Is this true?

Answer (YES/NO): NO